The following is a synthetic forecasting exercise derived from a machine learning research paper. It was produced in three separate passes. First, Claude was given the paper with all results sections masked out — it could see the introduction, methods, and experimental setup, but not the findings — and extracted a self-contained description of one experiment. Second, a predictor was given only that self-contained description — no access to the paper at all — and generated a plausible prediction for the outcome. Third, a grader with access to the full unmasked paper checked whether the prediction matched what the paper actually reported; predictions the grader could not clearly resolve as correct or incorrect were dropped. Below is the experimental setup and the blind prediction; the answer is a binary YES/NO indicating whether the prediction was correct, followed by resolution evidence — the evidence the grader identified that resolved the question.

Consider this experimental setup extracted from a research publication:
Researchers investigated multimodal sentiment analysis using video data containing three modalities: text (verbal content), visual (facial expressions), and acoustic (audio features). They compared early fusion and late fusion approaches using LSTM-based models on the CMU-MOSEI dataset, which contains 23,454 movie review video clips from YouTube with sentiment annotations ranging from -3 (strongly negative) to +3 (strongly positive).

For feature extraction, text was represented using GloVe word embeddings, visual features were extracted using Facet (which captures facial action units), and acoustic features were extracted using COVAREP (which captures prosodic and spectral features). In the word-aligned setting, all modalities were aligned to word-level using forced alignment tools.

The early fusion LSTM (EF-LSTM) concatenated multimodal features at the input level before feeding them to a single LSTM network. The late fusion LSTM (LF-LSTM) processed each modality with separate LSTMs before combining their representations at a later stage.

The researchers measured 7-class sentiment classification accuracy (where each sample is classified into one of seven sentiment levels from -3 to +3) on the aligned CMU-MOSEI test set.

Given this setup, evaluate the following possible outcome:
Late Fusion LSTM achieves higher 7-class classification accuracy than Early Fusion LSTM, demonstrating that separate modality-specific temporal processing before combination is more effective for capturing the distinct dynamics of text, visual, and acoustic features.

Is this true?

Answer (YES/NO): YES